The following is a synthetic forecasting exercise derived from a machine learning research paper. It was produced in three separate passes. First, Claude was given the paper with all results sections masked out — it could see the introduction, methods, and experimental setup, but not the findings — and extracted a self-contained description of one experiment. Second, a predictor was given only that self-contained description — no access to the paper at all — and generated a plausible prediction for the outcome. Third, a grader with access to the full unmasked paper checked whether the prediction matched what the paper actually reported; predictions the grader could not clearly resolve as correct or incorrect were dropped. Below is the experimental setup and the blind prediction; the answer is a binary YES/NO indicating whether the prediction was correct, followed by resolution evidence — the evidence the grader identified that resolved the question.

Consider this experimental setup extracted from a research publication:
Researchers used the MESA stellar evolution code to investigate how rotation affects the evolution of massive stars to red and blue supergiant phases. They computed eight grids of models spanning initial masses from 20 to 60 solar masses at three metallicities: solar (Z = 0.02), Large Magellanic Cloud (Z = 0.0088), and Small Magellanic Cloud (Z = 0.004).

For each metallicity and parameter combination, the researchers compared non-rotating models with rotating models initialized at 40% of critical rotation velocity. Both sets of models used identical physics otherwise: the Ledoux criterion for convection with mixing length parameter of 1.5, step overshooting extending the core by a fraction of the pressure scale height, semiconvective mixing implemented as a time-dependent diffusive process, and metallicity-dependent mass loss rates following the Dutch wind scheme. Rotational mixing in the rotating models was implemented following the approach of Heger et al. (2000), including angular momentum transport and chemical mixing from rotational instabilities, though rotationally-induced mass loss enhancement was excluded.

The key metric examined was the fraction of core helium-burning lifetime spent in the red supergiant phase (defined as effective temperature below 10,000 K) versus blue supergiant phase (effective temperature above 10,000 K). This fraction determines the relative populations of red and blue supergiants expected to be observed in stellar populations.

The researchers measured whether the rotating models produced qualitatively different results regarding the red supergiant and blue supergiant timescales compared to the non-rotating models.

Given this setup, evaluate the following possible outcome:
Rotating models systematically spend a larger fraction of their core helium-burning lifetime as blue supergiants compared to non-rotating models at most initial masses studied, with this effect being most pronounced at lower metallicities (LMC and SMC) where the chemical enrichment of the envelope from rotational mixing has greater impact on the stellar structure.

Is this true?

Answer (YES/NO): NO